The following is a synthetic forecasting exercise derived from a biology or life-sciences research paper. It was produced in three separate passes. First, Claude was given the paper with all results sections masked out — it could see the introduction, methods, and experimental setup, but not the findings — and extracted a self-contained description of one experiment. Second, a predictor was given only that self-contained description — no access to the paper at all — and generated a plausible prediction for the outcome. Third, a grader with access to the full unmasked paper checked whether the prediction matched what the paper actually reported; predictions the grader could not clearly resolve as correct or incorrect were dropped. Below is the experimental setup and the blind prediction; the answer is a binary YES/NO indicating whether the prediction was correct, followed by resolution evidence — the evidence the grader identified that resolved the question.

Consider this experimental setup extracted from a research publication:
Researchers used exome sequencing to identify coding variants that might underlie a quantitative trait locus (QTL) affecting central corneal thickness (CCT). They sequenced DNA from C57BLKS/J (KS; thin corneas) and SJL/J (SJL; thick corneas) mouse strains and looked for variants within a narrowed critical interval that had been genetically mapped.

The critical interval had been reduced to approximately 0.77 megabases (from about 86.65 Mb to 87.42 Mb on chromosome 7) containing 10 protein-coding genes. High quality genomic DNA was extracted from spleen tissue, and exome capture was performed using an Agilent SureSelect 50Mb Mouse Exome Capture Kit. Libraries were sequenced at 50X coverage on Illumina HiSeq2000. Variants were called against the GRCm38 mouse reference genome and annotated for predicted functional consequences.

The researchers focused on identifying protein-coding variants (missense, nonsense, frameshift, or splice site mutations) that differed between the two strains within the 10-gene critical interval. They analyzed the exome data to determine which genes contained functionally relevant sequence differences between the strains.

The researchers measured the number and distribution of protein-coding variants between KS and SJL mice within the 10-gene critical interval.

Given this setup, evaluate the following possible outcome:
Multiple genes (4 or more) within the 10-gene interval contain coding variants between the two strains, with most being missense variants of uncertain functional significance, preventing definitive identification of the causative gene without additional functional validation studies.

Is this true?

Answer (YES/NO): NO